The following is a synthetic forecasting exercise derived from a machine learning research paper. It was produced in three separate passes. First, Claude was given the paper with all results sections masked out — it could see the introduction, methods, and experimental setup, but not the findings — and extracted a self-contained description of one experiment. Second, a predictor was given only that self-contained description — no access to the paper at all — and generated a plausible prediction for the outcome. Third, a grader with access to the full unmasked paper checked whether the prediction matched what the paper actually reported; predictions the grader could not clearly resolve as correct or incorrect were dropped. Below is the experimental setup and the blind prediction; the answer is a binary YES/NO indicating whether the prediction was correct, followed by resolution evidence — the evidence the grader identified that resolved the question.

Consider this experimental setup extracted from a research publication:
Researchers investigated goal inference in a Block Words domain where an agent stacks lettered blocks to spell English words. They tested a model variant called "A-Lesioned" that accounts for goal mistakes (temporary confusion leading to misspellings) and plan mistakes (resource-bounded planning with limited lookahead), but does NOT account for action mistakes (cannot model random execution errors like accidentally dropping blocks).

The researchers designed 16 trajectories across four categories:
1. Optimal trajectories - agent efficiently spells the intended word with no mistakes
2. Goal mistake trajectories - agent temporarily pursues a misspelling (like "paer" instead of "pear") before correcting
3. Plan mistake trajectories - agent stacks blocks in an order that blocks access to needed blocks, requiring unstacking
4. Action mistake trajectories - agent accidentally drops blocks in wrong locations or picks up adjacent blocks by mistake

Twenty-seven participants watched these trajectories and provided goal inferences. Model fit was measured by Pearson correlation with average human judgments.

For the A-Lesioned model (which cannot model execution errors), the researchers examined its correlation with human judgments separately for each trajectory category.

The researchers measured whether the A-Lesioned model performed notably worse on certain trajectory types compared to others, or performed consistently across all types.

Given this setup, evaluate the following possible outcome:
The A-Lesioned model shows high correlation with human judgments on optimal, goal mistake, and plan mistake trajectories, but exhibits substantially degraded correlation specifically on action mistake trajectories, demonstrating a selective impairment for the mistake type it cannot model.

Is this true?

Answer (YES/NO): NO